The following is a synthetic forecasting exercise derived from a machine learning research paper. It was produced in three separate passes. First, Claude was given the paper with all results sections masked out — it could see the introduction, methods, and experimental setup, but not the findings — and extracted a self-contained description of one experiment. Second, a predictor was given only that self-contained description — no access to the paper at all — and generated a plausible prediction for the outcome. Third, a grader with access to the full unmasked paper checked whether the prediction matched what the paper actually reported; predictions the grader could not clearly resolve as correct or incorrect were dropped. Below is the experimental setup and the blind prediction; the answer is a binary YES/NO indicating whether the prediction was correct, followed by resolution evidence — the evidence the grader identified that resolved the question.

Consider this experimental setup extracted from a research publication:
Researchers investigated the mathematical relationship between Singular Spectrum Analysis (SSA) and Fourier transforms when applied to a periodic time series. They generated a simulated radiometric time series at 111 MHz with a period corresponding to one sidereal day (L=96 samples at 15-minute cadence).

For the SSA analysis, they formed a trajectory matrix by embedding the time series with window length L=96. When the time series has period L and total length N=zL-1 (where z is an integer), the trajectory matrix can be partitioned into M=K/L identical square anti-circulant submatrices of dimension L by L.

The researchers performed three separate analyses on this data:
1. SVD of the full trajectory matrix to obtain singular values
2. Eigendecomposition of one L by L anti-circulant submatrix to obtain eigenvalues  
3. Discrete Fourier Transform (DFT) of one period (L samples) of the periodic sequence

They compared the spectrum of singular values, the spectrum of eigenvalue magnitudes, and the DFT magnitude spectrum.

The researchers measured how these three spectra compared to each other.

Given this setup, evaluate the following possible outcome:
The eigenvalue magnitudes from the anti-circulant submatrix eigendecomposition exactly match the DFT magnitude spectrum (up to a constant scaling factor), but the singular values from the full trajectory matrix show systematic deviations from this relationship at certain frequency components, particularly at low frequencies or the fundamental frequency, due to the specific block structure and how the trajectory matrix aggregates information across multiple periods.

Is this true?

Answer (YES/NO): NO